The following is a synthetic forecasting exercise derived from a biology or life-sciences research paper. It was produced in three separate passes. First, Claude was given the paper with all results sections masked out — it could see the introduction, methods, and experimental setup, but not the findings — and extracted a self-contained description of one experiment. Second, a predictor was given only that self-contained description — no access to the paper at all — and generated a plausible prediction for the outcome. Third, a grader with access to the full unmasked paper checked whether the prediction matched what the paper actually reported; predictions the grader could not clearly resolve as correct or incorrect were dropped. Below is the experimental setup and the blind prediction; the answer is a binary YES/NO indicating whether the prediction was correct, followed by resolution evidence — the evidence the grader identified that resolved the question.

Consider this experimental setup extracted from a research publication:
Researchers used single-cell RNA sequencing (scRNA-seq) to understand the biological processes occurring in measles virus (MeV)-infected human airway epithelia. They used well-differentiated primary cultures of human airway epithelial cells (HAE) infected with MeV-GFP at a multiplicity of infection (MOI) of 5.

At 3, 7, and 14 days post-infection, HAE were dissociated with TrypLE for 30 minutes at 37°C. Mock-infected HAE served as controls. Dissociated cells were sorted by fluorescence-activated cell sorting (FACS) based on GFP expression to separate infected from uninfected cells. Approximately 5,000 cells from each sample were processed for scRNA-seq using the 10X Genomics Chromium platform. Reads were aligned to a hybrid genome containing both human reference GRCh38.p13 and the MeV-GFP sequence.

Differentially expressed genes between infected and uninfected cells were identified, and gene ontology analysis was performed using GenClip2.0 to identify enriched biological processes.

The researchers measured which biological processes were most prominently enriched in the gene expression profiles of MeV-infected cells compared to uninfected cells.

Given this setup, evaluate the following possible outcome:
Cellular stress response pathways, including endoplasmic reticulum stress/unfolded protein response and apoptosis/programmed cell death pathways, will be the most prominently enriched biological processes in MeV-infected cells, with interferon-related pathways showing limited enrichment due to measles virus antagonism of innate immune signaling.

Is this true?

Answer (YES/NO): NO